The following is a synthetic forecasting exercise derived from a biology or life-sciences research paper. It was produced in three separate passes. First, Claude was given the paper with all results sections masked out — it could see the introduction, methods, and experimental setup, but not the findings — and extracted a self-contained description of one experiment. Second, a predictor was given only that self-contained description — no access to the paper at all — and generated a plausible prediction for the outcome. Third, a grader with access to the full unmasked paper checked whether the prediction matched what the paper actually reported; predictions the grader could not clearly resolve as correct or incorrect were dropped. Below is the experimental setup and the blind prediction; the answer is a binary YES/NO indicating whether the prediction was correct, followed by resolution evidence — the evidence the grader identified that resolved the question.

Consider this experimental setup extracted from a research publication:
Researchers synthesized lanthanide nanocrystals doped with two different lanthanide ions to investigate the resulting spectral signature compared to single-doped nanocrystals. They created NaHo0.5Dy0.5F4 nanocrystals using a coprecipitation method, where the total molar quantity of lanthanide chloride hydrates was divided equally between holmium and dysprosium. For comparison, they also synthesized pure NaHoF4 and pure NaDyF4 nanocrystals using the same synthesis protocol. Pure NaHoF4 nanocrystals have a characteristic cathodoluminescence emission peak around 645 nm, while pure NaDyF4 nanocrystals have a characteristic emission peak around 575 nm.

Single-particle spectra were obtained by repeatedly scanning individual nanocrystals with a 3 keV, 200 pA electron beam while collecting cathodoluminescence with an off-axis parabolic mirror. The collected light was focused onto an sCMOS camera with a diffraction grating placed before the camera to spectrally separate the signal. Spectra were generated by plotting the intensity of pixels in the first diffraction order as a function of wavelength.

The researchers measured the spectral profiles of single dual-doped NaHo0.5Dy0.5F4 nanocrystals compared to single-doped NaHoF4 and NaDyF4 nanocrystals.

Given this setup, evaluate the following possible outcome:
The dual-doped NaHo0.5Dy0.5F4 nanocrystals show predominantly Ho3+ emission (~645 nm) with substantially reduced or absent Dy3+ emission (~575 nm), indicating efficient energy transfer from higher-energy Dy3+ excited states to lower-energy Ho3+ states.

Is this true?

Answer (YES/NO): NO